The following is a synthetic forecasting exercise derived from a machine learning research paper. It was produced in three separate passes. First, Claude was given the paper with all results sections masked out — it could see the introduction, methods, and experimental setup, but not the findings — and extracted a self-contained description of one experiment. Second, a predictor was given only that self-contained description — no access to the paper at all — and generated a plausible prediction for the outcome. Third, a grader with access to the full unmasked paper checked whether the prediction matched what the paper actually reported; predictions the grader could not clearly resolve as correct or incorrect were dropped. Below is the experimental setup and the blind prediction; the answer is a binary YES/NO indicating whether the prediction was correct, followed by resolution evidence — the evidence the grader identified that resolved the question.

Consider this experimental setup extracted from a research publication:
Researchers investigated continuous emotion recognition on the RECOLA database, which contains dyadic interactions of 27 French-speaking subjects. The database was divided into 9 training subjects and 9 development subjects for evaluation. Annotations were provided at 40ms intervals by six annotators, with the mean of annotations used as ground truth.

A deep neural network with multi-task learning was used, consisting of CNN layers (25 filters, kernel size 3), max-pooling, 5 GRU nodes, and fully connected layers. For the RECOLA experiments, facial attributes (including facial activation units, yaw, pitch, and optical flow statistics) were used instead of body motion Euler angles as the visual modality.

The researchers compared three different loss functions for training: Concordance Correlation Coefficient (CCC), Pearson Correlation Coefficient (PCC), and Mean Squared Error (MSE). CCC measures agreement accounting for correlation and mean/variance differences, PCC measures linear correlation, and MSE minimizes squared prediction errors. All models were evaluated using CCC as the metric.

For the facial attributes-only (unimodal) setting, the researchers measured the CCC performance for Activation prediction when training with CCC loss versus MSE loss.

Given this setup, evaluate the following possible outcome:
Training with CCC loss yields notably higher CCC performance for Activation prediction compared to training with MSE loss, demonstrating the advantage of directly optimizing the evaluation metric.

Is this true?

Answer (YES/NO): NO